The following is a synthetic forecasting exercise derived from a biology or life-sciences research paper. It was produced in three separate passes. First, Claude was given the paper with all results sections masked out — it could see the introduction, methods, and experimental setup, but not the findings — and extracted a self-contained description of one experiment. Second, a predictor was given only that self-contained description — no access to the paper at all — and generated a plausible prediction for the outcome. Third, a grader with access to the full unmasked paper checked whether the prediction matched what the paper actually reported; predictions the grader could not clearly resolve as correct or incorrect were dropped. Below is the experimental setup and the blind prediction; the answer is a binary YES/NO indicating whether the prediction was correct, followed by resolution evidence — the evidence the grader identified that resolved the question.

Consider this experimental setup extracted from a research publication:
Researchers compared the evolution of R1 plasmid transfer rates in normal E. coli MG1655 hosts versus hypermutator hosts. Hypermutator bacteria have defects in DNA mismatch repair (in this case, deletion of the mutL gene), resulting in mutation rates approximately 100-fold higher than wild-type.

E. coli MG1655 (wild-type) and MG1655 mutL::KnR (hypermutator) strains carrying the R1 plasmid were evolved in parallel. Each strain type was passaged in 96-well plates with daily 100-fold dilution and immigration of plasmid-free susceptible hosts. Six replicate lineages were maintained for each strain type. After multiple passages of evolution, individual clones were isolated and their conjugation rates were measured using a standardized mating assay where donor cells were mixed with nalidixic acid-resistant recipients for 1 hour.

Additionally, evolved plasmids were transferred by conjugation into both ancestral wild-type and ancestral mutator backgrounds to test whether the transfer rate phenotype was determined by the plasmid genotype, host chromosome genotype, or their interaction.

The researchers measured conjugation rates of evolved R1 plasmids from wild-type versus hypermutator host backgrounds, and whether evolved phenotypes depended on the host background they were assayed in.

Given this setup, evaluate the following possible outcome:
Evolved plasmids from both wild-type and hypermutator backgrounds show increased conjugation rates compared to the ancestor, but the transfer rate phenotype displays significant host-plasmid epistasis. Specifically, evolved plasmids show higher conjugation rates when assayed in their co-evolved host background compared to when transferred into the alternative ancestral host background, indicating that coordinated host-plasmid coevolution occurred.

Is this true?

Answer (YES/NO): NO